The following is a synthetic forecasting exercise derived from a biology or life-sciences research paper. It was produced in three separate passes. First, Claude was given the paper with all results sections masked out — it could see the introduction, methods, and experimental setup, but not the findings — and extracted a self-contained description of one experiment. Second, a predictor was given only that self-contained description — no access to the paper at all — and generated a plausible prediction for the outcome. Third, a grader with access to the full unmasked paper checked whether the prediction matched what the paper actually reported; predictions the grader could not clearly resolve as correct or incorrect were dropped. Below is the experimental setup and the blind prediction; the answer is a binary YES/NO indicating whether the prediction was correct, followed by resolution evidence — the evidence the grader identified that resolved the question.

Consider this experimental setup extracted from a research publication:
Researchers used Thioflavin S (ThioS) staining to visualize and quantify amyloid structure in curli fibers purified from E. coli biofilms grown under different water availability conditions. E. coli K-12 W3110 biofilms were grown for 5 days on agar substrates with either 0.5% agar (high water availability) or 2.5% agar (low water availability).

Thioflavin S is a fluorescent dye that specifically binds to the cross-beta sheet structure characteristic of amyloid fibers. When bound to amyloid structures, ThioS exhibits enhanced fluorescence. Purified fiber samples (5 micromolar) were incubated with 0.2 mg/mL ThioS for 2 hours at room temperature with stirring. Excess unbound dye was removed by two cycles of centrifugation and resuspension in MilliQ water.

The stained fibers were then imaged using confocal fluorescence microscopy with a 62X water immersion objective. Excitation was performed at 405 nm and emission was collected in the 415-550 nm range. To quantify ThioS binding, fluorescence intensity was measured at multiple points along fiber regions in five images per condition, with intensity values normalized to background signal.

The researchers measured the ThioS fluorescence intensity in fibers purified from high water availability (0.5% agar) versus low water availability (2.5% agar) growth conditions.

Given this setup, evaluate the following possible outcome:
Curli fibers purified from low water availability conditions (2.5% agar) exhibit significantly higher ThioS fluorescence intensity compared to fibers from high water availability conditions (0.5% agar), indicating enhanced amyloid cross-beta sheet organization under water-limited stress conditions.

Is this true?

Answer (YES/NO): YES